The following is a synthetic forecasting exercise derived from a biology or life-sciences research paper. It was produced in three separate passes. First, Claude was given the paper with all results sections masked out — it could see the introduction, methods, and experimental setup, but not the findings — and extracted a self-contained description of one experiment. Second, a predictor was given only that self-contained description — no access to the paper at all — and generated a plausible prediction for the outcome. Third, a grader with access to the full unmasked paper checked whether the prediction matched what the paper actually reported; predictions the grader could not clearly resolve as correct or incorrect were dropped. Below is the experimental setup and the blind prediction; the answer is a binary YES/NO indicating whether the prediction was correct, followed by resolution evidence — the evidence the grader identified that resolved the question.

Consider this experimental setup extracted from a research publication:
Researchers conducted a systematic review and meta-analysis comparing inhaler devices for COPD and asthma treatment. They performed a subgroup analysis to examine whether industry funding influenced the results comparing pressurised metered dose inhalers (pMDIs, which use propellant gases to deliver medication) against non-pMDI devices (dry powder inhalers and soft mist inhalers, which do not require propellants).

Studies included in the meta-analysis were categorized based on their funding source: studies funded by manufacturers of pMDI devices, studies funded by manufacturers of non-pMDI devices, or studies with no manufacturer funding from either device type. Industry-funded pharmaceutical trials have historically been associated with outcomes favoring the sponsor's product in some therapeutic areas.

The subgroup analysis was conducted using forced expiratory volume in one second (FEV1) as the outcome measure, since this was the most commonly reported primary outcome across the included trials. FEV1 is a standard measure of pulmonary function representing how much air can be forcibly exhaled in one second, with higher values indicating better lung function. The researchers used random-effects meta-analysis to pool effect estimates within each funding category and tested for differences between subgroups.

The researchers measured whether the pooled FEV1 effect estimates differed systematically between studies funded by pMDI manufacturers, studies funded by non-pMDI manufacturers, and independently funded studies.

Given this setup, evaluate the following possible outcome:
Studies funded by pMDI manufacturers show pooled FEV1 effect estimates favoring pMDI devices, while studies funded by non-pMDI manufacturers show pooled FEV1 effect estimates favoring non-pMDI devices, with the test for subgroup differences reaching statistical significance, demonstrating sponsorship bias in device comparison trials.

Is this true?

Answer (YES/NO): NO